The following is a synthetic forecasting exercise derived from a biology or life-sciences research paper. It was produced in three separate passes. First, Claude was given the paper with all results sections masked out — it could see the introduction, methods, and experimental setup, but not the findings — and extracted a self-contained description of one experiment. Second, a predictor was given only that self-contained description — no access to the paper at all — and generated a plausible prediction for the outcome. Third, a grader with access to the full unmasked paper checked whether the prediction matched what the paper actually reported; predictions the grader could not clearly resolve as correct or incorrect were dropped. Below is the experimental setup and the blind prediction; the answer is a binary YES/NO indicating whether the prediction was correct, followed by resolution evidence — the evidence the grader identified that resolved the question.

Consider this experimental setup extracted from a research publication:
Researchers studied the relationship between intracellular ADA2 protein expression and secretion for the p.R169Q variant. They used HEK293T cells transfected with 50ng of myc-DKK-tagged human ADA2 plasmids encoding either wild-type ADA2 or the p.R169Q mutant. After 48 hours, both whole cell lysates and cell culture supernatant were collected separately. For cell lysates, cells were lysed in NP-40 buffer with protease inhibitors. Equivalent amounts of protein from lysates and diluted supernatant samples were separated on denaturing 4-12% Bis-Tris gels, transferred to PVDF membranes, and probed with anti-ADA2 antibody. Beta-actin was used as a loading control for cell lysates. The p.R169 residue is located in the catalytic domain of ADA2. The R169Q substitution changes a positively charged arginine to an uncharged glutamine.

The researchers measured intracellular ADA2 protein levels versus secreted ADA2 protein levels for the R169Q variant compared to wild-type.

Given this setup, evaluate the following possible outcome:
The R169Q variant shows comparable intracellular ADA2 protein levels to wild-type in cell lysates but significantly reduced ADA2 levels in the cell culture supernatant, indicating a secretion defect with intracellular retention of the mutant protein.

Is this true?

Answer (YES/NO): YES